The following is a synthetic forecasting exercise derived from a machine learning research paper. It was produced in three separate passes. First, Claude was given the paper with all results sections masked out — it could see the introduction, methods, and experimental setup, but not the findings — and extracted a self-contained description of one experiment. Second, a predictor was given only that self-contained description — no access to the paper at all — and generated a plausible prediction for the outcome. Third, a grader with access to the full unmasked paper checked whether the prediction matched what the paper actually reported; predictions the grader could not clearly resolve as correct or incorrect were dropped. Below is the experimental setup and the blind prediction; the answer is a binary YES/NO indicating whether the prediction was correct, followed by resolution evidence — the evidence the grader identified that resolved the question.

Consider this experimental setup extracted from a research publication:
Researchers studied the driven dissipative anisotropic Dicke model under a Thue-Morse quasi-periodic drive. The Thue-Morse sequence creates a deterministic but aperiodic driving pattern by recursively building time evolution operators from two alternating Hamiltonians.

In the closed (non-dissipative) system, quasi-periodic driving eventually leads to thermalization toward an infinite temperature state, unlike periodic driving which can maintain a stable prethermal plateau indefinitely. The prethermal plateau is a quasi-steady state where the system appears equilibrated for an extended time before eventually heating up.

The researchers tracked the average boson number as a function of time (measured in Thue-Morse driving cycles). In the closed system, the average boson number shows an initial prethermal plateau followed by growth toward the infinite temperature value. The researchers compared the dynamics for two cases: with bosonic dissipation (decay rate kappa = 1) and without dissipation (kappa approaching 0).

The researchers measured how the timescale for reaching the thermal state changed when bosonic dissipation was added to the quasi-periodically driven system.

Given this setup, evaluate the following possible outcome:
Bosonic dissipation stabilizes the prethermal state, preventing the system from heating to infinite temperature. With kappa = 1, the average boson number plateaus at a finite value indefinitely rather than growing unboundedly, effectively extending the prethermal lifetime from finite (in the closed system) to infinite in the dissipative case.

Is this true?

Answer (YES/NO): YES